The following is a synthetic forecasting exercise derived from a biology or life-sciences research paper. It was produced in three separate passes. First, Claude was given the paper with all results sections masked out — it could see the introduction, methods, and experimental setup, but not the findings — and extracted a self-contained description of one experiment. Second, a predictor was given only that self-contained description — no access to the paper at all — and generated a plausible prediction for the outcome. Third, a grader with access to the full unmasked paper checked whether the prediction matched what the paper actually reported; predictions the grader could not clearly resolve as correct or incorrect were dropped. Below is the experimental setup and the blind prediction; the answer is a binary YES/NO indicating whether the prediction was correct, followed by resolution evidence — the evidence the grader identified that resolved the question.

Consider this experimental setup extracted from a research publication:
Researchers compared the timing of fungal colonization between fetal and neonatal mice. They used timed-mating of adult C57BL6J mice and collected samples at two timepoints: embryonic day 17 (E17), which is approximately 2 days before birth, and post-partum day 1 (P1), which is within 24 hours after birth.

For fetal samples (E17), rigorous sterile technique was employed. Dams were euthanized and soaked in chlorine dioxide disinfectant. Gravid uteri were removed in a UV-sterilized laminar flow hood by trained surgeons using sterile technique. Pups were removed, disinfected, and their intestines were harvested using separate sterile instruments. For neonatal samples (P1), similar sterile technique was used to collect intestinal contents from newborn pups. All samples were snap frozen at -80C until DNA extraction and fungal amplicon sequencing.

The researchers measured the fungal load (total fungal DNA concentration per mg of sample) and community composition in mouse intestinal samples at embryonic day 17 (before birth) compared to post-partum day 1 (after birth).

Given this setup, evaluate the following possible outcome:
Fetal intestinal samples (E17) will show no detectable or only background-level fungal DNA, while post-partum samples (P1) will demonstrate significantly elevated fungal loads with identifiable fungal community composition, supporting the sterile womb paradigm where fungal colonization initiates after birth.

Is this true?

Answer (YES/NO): NO